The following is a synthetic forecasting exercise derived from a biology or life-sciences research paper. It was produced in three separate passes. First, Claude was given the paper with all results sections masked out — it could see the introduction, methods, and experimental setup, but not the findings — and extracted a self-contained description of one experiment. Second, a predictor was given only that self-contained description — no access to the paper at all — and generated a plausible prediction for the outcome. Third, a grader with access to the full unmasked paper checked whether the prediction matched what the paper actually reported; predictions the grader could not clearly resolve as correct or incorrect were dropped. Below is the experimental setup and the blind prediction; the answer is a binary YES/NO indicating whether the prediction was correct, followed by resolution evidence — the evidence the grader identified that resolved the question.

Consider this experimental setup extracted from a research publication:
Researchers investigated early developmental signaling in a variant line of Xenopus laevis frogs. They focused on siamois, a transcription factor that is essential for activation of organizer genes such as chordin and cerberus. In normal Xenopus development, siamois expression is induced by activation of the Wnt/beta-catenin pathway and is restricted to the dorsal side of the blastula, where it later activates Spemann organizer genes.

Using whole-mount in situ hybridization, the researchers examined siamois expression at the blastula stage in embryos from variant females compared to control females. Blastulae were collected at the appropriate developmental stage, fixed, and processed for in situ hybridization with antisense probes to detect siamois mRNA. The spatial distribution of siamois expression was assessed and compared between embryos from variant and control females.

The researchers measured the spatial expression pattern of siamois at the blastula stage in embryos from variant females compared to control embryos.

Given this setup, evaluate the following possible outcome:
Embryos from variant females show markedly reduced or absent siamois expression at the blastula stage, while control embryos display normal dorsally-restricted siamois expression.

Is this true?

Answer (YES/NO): NO